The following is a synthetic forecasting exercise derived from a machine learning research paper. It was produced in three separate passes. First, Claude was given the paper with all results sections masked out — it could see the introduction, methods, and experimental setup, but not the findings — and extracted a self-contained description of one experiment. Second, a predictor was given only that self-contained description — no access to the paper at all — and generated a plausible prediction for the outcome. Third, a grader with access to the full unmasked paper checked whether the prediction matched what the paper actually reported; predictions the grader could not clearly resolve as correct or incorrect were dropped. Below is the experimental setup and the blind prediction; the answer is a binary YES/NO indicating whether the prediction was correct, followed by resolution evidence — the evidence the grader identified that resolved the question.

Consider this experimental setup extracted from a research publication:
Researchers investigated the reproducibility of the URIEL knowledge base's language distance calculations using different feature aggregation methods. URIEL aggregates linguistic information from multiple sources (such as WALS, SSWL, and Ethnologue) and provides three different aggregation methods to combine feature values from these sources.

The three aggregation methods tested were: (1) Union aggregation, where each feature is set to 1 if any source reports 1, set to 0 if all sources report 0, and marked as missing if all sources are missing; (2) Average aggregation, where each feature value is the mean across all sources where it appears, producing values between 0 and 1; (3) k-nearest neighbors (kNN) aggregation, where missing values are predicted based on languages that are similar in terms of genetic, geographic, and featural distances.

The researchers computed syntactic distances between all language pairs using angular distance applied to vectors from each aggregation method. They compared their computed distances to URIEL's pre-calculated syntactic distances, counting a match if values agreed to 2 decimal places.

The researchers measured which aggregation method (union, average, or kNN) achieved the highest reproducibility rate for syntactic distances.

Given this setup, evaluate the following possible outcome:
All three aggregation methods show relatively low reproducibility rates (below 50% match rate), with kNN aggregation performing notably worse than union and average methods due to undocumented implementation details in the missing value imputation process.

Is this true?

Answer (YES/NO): NO